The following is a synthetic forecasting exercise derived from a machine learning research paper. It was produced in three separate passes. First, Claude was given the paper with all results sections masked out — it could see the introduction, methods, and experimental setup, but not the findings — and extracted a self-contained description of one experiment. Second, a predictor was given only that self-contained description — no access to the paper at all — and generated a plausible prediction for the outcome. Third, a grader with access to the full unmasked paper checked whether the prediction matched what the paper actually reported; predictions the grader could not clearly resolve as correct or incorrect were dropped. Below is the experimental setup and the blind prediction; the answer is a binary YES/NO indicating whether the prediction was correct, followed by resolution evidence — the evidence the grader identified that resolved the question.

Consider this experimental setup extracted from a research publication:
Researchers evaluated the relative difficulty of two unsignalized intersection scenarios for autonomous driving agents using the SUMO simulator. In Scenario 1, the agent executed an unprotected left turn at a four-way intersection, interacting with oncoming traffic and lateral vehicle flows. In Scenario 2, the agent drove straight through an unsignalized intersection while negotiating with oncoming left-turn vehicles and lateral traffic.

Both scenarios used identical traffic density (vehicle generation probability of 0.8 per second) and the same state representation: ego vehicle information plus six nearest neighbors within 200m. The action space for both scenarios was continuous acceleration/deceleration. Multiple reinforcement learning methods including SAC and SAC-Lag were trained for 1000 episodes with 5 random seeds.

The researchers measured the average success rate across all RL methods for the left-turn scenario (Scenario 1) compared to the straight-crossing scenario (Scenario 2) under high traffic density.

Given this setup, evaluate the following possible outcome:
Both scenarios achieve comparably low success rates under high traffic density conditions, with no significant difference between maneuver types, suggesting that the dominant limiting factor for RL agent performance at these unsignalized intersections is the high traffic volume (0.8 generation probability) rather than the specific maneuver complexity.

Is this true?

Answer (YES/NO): NO